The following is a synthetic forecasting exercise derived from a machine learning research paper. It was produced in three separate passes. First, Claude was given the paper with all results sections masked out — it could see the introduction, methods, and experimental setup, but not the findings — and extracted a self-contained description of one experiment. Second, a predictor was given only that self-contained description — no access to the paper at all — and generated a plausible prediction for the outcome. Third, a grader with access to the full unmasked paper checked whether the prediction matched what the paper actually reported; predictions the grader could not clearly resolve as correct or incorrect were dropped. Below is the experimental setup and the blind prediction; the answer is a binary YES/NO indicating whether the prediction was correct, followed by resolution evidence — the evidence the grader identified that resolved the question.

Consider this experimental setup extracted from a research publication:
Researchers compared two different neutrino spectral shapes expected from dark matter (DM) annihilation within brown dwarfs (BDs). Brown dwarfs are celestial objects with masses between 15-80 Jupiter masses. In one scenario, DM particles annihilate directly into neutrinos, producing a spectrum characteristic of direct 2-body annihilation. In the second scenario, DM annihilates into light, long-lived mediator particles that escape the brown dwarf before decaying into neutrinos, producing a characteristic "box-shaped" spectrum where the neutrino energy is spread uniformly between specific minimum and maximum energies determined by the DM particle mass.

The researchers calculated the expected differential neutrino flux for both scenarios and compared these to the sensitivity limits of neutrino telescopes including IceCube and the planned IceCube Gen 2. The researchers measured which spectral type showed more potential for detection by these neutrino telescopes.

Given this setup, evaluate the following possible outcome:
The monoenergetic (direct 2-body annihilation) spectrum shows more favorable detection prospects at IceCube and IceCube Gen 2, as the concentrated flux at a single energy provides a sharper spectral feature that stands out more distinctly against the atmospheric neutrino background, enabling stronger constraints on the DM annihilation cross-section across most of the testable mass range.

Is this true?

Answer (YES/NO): NO